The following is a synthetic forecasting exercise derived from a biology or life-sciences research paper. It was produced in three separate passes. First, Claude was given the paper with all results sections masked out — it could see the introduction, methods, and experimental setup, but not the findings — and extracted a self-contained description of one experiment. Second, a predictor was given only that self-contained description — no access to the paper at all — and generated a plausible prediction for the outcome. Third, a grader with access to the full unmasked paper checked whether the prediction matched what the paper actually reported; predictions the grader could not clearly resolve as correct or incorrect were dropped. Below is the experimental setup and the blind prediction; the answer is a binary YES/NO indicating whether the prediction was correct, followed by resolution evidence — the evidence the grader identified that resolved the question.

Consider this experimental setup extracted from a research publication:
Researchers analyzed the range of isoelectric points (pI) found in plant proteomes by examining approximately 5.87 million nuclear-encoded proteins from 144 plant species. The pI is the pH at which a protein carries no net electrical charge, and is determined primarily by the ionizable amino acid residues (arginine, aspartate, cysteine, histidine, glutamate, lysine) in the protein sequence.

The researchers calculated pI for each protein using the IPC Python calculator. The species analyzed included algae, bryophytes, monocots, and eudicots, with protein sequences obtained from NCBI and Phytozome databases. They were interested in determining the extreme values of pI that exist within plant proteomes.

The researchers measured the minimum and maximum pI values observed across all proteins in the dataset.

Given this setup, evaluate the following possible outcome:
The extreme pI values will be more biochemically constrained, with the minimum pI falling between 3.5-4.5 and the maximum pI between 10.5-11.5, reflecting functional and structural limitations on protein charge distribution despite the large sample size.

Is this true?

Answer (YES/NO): NO